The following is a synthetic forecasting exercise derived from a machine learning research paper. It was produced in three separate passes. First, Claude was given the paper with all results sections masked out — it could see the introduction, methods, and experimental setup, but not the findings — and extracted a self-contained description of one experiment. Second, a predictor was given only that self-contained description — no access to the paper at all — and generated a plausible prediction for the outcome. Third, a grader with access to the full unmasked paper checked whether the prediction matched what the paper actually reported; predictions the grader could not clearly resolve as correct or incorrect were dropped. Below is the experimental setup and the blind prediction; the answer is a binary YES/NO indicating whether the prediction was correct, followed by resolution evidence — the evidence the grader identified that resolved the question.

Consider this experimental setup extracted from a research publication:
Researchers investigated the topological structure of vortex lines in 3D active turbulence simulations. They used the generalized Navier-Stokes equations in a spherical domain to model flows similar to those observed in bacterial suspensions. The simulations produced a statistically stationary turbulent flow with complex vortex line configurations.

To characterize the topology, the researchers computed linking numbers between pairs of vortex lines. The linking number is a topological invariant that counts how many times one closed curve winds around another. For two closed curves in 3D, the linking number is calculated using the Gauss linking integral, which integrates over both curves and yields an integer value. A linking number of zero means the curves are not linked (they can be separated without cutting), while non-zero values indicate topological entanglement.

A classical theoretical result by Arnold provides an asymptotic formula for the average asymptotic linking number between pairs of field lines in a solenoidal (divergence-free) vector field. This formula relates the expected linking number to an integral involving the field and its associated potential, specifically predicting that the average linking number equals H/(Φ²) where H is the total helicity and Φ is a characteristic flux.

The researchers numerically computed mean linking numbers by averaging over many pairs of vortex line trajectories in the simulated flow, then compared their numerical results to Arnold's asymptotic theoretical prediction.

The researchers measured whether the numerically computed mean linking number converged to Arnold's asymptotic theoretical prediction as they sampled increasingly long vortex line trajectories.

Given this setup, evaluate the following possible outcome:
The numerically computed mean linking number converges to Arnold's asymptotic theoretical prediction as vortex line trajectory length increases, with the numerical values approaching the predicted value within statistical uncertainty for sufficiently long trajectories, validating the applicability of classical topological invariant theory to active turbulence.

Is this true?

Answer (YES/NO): YES